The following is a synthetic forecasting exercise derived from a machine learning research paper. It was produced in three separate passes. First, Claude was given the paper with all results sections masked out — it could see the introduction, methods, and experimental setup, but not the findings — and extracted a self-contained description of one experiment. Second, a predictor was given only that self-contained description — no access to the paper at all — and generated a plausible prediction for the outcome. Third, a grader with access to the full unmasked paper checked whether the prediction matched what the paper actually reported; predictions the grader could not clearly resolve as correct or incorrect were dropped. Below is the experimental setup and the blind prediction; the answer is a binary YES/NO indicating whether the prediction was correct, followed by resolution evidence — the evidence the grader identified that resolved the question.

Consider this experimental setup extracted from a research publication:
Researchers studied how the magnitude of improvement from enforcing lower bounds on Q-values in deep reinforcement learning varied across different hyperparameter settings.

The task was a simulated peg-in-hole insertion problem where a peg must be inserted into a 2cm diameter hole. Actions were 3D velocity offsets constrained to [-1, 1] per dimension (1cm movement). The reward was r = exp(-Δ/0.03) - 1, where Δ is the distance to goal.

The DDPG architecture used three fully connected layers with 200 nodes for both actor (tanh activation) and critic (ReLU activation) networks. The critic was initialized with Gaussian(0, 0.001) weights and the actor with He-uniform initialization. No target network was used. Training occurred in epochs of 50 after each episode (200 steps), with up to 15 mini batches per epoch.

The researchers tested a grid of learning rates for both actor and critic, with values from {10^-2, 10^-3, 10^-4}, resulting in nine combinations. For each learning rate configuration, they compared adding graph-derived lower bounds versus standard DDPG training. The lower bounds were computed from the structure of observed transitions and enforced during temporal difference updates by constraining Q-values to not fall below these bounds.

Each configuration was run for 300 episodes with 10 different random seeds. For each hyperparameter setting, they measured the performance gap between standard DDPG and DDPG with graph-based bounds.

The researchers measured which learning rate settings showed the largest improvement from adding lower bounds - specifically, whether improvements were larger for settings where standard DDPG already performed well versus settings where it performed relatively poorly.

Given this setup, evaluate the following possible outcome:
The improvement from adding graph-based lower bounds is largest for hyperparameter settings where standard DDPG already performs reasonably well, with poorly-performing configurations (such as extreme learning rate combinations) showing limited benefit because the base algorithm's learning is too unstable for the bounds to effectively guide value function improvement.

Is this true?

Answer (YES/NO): NO